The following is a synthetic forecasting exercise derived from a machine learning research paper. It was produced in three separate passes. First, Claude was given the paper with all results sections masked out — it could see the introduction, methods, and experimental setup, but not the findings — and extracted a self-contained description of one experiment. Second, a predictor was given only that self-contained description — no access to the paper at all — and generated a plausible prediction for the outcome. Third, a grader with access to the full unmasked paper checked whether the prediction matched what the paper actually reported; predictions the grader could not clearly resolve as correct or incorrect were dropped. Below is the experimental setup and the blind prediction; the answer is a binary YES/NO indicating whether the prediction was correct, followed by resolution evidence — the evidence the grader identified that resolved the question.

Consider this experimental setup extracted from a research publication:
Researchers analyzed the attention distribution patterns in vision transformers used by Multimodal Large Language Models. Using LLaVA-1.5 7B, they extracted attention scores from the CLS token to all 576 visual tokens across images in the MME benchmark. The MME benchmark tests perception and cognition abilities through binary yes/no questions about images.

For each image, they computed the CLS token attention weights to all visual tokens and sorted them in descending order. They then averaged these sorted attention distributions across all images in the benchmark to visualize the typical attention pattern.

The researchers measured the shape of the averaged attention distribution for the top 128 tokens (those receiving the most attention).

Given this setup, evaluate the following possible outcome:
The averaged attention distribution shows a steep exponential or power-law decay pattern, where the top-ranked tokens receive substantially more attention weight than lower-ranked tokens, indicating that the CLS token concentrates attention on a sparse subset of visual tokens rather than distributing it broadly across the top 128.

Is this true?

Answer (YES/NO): NO